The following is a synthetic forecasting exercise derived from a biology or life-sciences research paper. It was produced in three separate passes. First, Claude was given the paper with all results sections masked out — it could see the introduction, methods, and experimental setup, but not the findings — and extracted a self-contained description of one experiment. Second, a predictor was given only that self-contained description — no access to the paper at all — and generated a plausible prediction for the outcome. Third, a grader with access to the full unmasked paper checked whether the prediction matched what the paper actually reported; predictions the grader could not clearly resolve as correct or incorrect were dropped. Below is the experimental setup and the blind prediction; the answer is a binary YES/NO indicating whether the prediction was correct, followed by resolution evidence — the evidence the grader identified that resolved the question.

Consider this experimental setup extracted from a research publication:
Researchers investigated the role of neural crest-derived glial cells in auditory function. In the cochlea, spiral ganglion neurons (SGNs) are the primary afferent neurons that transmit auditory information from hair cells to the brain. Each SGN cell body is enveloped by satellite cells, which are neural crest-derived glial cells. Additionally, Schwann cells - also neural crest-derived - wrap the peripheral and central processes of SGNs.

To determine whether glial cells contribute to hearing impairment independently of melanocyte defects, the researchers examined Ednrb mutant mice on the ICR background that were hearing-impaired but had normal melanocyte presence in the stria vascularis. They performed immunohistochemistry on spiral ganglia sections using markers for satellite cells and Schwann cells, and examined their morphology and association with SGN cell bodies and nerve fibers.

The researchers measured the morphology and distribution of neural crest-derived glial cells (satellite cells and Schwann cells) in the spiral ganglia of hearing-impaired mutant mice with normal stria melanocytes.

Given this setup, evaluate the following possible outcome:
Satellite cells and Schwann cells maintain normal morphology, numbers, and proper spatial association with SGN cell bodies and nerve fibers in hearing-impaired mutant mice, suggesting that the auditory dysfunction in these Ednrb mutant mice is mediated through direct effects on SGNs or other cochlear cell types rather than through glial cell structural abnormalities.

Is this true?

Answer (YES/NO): NO